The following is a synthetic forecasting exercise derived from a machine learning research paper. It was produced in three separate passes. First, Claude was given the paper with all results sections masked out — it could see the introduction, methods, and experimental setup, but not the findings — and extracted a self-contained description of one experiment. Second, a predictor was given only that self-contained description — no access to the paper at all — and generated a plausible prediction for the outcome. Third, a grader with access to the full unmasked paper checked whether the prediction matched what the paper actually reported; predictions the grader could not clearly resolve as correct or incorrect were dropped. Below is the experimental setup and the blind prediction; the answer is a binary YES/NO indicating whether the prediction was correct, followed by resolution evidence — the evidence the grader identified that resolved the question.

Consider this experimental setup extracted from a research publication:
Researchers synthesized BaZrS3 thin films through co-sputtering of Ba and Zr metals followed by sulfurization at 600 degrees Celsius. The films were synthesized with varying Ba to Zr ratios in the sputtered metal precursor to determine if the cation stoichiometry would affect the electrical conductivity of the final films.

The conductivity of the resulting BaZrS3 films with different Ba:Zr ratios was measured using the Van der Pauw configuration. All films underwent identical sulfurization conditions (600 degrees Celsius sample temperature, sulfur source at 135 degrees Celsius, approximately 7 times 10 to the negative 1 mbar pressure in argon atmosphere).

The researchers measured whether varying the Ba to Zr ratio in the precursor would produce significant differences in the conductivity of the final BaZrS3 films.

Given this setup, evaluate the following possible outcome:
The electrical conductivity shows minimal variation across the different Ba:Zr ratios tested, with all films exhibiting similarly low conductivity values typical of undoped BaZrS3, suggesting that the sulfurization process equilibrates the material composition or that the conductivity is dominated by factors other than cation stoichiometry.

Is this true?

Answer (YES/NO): YES